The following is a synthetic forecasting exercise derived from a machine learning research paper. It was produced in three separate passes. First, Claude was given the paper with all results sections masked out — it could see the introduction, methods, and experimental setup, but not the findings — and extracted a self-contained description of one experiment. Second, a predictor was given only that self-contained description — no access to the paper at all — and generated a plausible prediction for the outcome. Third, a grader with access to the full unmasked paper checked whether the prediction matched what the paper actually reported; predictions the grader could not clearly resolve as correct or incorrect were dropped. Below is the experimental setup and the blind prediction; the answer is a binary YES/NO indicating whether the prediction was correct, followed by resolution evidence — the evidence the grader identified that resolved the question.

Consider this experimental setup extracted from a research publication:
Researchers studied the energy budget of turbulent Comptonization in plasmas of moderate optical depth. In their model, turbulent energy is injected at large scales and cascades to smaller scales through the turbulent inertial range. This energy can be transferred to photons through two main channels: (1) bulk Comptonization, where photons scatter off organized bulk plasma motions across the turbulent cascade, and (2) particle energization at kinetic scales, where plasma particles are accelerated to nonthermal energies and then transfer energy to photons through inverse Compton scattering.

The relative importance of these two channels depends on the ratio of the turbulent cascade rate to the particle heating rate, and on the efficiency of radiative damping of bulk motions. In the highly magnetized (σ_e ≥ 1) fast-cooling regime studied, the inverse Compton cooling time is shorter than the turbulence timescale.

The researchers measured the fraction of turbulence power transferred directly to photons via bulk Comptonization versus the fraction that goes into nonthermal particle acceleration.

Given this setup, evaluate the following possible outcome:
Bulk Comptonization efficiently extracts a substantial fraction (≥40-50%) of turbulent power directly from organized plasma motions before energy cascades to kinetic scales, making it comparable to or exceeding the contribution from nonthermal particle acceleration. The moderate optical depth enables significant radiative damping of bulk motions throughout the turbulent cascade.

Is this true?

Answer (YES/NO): YES